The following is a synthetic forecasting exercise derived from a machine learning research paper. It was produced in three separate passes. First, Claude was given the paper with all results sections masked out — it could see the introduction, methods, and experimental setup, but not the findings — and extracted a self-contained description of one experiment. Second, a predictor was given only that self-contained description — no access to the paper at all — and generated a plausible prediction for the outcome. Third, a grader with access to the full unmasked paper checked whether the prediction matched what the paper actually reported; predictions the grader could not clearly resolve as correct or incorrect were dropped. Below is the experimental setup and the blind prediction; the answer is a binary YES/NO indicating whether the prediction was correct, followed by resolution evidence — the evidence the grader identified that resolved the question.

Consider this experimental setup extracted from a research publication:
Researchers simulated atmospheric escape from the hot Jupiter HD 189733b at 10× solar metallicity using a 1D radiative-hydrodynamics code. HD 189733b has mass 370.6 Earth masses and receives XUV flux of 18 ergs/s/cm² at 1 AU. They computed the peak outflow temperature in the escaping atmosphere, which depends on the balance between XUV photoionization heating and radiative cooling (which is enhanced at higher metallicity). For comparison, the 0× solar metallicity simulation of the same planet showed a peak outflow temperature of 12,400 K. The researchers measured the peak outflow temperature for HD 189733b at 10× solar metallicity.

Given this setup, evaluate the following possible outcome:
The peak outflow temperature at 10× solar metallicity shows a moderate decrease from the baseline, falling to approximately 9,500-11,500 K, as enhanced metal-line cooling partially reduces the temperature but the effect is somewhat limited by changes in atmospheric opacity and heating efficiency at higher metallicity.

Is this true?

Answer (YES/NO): YES